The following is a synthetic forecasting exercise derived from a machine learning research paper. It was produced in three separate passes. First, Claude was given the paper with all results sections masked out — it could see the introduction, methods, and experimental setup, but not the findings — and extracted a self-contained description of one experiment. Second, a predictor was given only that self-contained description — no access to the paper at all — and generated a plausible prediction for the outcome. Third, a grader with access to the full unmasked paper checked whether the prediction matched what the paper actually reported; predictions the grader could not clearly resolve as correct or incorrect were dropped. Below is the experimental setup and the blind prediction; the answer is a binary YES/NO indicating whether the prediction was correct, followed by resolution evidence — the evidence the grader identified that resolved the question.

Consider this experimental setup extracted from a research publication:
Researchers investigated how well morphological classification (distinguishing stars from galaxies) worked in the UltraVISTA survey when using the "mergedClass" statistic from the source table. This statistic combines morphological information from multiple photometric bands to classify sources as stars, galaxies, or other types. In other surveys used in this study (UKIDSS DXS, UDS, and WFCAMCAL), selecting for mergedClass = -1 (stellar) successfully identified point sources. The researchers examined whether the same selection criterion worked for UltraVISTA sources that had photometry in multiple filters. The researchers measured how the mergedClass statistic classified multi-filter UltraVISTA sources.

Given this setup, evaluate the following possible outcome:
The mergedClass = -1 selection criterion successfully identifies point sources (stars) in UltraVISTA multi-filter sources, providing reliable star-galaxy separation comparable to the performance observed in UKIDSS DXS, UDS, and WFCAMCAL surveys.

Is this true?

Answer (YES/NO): NO